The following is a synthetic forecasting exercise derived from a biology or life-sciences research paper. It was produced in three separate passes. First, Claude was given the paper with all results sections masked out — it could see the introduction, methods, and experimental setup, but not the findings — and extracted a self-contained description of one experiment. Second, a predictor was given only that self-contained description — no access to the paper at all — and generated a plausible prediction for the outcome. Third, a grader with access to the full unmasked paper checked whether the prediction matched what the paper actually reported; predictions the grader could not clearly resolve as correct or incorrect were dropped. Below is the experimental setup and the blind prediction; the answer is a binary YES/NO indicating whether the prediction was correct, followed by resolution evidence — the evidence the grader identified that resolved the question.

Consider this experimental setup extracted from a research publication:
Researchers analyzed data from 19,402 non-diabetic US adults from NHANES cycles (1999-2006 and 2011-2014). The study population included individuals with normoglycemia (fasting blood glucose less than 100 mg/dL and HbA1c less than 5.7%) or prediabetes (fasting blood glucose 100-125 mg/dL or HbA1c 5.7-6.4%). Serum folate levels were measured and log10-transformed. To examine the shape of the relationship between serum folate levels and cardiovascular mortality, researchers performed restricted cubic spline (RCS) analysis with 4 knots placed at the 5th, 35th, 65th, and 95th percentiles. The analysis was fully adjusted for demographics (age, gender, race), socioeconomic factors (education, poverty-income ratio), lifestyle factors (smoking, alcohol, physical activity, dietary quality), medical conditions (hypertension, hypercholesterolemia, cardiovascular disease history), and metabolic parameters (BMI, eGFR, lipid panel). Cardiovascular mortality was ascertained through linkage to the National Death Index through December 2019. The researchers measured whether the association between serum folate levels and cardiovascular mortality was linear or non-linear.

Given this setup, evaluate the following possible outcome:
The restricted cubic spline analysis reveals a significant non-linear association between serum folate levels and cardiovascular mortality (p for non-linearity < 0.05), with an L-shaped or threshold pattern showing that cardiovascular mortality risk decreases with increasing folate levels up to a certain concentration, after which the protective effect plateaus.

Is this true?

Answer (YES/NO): YES